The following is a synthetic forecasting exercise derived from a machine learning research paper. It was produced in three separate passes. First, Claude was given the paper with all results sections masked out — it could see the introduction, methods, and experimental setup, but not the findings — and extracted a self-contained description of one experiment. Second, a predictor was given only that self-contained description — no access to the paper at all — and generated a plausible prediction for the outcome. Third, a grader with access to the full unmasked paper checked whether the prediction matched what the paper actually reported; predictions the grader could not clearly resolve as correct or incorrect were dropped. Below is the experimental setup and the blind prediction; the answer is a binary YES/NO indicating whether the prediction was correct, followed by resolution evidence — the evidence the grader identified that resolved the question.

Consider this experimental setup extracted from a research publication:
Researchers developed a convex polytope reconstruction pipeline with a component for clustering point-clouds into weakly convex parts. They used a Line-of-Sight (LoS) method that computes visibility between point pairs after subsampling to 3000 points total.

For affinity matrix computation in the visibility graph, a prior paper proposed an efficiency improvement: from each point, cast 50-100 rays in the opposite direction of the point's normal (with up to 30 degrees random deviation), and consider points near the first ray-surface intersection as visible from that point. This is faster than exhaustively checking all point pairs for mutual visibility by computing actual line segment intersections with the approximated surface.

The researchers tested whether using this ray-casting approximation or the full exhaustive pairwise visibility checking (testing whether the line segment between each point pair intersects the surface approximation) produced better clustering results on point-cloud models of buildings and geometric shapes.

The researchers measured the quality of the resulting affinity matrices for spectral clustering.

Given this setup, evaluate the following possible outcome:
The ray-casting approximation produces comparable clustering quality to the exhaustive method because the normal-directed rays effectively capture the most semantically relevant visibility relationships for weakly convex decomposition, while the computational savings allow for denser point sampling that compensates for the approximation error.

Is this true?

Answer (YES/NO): NO